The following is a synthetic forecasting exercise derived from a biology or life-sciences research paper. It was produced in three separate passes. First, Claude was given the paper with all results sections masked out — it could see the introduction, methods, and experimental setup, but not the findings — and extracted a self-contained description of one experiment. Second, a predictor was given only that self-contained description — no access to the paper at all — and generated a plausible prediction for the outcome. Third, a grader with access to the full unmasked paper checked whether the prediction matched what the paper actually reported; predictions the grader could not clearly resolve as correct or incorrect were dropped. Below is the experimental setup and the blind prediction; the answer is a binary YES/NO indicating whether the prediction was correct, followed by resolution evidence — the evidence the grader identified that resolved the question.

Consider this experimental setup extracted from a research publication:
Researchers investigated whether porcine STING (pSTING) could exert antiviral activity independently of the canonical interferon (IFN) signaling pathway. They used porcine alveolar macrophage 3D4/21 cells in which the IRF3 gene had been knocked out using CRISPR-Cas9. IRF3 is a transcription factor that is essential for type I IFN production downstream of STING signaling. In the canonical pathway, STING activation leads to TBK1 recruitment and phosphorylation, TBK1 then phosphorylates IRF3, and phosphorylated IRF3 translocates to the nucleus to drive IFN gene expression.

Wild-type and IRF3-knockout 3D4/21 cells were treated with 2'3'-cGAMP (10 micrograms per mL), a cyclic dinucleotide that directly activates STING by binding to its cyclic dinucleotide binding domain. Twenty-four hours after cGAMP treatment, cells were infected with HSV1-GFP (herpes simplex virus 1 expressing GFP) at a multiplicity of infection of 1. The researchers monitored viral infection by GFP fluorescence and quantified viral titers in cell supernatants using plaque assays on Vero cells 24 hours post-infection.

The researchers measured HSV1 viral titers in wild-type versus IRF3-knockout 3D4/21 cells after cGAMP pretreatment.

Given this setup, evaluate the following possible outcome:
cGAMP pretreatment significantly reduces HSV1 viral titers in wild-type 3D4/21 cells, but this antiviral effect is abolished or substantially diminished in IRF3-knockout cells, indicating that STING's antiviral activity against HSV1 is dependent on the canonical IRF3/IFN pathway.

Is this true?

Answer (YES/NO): NO